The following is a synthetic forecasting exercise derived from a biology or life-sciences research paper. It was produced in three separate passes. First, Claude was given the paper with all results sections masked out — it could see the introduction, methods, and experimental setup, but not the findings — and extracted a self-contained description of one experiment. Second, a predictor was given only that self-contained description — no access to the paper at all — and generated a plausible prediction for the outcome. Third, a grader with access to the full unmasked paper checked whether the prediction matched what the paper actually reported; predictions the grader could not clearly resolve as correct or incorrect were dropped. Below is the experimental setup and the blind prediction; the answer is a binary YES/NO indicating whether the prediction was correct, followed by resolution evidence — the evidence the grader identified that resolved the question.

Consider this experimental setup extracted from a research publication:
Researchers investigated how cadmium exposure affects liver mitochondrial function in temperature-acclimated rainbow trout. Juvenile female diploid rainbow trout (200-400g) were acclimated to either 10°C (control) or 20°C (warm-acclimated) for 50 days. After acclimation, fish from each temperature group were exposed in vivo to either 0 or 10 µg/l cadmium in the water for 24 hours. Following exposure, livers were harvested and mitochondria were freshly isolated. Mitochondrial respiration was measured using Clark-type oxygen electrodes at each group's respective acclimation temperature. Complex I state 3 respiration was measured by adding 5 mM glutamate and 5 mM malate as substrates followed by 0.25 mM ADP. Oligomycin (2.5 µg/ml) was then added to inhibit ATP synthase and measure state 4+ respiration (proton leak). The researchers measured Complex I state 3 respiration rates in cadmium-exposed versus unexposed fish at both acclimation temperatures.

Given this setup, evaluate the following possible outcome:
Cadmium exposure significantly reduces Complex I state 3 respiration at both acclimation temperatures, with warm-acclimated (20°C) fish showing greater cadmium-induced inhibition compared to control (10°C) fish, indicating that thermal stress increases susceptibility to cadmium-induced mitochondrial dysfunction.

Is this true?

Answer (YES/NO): NO